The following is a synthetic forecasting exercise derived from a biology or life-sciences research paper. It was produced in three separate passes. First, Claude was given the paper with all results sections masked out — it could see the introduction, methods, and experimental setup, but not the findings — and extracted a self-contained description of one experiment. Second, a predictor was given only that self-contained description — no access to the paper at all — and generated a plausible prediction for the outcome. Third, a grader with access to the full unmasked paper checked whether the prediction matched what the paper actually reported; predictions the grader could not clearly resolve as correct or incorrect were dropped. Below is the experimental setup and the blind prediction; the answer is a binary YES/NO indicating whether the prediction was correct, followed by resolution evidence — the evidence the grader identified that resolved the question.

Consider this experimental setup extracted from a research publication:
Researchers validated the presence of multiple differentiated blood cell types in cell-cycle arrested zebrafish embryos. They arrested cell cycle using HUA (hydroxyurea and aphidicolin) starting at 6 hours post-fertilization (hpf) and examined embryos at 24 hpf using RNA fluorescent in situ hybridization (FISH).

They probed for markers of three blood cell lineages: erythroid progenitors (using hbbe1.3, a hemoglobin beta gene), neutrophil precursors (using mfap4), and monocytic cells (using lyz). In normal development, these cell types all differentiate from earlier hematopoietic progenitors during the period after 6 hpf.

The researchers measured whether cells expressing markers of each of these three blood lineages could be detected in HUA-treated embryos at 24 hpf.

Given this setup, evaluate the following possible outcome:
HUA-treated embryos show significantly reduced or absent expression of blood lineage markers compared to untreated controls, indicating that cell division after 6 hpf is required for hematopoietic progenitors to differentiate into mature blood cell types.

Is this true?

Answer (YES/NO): NO